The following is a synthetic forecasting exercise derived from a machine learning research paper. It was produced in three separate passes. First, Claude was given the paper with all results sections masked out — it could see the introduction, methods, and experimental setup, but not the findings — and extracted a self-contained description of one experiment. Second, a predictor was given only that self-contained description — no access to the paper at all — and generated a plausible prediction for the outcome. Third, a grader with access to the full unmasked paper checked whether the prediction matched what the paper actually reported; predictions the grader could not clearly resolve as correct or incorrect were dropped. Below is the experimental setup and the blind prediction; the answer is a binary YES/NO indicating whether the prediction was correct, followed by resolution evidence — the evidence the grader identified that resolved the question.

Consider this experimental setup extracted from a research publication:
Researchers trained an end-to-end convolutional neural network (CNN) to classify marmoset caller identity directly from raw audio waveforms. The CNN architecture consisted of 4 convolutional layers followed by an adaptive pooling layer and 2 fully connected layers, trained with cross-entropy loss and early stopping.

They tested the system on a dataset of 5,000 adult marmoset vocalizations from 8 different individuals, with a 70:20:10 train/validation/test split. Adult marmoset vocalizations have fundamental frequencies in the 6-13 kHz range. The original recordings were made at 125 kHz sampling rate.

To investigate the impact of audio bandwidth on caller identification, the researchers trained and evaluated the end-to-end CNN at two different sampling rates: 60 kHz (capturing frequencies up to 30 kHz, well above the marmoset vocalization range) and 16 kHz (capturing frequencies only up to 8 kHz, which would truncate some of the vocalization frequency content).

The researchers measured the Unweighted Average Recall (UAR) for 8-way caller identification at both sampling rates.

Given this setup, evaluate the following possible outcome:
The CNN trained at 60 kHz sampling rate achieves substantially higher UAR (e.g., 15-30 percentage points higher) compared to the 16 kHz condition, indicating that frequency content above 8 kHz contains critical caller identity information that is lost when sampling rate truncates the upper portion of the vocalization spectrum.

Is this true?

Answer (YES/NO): YES